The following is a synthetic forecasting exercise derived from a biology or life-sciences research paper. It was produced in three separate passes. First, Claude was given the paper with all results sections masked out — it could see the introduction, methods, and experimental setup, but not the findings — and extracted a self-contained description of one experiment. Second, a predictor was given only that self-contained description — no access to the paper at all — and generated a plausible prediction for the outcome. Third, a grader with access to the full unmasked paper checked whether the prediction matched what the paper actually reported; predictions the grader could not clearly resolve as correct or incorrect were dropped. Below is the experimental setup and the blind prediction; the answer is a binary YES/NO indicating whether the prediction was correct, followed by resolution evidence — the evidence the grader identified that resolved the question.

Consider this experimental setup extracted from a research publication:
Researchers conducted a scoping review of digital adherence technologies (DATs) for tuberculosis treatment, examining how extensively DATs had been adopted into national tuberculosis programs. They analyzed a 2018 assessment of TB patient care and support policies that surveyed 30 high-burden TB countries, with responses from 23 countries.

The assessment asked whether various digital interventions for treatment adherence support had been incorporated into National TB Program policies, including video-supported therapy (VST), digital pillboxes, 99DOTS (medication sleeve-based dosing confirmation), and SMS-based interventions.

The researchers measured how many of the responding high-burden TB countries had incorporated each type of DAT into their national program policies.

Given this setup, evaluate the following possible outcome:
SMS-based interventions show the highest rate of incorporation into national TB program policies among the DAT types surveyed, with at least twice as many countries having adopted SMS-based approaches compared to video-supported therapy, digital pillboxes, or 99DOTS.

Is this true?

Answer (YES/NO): NO